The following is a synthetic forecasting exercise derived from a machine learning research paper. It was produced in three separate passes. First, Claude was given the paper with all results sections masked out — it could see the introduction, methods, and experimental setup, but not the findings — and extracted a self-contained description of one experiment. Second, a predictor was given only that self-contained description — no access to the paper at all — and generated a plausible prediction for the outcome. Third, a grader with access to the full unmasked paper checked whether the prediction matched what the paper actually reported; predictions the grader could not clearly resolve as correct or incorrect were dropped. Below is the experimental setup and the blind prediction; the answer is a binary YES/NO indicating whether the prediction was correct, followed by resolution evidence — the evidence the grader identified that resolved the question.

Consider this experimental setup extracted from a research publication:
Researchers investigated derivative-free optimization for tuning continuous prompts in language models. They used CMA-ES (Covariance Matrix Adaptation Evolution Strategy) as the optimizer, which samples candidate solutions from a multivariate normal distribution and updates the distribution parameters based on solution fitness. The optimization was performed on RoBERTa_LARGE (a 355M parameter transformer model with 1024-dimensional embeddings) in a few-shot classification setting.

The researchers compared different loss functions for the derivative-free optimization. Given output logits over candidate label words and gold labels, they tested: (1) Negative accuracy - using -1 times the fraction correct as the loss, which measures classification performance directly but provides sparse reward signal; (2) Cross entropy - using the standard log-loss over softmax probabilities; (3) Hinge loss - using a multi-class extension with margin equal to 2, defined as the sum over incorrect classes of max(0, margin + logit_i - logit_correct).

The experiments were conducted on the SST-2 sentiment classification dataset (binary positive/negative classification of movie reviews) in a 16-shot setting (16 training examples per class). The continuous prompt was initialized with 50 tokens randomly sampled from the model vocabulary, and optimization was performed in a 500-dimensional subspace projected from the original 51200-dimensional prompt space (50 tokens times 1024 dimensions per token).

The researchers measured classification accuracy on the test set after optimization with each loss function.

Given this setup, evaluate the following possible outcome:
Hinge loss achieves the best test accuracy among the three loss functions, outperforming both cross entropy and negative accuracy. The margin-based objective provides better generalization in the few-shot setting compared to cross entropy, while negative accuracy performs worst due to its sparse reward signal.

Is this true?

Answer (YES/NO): NO